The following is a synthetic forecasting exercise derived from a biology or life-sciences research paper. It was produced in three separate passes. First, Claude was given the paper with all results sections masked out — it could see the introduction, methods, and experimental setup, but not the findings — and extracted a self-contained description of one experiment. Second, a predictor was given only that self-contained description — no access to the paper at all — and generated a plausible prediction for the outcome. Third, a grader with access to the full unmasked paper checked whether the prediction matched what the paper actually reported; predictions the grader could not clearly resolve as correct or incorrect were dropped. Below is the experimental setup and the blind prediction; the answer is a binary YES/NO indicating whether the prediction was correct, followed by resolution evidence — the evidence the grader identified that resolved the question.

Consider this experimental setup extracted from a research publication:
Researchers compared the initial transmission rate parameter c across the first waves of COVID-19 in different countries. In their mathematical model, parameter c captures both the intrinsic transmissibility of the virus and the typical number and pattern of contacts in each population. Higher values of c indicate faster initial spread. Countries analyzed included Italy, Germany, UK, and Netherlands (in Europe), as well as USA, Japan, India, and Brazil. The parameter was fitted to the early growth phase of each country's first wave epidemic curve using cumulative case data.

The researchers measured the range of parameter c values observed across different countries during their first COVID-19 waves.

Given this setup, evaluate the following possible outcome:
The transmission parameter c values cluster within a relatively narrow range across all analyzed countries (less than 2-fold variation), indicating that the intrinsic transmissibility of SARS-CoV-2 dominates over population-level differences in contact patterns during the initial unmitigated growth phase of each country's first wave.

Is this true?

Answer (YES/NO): NO